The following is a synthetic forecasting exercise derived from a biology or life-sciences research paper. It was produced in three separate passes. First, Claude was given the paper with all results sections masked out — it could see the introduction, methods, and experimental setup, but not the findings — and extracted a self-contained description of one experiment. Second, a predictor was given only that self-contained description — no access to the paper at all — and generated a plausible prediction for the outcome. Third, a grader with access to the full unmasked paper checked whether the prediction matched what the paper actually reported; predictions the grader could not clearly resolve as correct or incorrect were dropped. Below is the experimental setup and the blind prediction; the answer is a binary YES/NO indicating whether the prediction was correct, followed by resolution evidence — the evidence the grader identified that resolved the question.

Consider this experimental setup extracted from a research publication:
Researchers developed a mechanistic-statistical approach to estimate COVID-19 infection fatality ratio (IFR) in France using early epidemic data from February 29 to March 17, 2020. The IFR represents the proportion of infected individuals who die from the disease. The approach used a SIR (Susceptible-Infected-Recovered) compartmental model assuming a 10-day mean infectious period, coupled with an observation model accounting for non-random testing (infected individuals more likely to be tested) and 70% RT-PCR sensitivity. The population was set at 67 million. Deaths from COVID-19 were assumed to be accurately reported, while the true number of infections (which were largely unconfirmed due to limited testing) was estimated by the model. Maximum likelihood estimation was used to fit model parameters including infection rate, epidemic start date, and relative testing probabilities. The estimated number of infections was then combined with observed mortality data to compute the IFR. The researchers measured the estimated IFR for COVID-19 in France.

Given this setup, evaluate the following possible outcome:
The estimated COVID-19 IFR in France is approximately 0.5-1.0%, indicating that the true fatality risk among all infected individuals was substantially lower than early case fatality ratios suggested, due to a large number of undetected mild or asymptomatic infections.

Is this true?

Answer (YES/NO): YES